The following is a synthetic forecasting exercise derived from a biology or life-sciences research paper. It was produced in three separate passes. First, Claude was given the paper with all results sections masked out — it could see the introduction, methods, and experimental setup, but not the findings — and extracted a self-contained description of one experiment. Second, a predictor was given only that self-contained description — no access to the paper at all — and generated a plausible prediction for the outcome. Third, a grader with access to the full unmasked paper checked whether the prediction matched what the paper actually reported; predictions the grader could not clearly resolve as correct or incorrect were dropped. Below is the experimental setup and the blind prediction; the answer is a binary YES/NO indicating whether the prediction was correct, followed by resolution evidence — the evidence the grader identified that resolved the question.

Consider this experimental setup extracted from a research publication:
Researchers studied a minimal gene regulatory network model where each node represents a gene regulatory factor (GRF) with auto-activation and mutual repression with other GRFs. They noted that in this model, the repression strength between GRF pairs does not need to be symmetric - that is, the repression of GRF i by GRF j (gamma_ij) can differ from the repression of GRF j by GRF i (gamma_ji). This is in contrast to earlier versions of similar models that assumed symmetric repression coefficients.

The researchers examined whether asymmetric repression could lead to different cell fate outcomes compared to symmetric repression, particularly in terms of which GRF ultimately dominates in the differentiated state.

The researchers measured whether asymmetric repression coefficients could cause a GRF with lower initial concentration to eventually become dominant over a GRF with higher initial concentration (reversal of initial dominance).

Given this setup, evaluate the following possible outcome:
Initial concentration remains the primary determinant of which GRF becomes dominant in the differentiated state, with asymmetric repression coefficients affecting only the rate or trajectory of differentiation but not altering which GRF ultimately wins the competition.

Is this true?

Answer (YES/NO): NO